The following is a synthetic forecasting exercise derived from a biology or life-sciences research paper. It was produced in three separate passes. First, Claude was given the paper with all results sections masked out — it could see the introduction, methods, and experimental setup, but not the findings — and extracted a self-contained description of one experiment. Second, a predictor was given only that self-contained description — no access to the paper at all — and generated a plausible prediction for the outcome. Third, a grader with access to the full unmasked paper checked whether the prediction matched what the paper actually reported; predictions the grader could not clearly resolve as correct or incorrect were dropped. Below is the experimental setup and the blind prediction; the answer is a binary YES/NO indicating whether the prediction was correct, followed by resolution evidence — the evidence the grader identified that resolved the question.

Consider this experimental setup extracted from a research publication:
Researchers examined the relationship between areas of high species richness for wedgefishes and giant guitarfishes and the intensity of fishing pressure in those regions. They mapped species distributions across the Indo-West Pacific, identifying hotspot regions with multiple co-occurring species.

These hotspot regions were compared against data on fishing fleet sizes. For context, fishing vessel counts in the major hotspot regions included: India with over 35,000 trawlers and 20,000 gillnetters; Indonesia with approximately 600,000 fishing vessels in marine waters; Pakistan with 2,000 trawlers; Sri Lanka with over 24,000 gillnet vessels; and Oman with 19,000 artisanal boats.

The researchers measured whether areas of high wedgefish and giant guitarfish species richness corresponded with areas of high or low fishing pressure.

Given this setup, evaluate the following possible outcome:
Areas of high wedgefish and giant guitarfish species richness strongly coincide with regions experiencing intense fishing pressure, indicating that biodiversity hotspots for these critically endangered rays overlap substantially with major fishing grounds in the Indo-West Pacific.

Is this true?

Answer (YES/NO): YES